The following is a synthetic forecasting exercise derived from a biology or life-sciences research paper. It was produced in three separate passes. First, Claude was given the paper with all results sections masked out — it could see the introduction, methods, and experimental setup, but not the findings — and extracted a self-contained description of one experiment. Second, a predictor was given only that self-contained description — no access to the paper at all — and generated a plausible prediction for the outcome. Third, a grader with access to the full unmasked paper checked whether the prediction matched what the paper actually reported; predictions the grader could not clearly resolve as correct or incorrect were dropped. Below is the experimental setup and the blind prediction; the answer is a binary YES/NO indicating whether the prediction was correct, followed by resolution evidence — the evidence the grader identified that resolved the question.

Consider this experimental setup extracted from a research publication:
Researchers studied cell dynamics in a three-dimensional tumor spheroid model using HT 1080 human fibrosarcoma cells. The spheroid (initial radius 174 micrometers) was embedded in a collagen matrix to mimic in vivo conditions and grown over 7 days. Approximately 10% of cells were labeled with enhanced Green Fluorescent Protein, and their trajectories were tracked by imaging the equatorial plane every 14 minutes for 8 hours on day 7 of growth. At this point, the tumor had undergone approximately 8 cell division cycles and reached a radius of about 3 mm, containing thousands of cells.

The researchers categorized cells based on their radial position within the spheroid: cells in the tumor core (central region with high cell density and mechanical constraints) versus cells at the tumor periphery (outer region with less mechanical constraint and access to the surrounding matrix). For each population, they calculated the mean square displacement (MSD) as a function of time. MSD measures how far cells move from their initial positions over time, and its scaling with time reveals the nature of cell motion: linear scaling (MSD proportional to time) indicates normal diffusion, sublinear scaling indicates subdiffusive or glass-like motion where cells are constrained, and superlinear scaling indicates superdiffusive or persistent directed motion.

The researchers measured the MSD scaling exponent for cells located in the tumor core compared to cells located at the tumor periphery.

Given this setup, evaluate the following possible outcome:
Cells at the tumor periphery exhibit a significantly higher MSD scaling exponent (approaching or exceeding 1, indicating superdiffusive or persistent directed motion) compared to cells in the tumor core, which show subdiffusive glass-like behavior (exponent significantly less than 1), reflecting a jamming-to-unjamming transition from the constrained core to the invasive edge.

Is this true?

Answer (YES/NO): YES